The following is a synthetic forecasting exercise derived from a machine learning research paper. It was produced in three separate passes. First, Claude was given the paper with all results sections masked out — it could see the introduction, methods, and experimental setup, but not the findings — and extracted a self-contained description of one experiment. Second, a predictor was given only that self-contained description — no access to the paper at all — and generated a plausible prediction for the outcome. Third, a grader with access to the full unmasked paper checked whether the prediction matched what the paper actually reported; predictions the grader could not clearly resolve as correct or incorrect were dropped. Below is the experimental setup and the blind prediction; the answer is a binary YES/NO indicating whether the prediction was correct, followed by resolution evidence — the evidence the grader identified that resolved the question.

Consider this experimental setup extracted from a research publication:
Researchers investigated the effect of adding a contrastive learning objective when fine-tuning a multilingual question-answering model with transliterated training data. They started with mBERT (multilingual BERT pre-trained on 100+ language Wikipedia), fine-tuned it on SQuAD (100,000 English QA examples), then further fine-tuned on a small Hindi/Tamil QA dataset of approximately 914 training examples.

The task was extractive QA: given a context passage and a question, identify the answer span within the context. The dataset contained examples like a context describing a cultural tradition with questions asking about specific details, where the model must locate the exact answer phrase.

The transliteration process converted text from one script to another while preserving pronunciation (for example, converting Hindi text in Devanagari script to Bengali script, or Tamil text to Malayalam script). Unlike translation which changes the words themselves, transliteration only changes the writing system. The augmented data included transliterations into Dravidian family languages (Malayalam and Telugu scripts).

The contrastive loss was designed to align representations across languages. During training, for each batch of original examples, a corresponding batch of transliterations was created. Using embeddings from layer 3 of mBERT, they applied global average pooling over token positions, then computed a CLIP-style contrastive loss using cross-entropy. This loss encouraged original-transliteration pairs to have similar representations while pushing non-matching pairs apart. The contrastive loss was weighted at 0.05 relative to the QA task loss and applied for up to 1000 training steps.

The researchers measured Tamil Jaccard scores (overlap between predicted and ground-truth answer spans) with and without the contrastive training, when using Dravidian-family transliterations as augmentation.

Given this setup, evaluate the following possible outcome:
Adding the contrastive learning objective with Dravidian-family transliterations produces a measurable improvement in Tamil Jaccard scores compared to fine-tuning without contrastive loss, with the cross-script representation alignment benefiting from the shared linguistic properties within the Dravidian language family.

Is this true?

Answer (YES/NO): NO